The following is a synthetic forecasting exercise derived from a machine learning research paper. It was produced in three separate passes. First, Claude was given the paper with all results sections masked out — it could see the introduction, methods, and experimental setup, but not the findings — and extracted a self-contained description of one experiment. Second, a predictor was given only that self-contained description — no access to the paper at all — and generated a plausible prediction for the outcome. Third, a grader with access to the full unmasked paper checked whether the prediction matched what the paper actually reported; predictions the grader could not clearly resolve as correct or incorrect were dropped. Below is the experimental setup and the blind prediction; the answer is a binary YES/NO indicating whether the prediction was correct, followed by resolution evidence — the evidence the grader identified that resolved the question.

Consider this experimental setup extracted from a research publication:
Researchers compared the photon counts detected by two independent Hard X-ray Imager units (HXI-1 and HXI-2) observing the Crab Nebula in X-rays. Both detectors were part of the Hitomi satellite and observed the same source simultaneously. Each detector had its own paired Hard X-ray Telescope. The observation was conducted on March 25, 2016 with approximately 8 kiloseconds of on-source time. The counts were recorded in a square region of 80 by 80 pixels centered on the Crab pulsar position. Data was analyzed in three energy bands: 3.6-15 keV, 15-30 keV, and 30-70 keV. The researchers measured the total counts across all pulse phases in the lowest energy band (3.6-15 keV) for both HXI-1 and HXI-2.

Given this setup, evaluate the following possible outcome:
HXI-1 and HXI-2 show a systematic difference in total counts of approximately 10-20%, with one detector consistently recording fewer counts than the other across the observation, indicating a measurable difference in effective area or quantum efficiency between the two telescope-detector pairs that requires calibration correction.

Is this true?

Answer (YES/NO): NO